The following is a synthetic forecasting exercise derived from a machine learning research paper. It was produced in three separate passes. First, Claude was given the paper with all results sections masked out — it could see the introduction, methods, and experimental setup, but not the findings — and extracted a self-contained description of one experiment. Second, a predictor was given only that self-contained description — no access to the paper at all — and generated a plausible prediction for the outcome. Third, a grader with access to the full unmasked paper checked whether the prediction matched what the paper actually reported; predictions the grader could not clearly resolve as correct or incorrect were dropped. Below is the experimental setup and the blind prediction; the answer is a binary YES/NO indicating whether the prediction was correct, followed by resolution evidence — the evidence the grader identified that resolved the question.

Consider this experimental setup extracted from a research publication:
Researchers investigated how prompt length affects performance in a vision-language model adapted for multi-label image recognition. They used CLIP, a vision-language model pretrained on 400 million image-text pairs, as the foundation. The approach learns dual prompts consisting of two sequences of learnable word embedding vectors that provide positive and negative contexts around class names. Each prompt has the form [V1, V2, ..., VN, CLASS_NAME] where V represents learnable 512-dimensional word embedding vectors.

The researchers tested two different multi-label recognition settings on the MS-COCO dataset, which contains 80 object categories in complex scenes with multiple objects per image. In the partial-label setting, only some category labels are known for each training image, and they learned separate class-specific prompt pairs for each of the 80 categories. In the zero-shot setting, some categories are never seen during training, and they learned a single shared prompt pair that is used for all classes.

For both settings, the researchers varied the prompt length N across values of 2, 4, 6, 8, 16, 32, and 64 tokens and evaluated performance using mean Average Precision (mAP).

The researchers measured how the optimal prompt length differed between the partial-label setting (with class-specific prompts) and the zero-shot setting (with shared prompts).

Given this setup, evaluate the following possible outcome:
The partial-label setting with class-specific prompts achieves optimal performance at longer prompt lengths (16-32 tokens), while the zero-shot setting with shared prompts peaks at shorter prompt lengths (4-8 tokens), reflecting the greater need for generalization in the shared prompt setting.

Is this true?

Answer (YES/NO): NO